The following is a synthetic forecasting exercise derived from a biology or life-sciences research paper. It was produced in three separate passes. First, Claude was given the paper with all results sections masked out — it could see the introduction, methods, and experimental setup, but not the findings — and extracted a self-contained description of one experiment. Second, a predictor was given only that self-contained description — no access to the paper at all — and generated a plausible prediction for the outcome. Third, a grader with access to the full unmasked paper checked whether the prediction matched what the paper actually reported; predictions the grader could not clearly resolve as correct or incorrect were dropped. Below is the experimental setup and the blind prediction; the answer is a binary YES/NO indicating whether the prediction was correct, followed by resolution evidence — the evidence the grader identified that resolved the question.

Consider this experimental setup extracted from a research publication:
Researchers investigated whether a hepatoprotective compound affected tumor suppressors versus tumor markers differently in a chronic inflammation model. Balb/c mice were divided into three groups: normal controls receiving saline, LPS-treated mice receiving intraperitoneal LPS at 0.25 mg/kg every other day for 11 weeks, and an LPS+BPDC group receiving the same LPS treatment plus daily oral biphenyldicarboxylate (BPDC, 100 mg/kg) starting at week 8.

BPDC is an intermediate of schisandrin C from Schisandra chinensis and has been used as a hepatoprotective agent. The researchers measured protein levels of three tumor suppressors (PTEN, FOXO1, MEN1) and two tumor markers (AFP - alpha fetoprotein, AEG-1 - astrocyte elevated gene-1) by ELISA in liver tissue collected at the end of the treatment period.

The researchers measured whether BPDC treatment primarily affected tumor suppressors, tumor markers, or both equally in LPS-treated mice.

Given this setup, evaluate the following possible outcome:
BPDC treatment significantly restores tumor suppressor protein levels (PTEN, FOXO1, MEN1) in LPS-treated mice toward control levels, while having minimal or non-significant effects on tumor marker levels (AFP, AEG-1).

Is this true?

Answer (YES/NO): YES